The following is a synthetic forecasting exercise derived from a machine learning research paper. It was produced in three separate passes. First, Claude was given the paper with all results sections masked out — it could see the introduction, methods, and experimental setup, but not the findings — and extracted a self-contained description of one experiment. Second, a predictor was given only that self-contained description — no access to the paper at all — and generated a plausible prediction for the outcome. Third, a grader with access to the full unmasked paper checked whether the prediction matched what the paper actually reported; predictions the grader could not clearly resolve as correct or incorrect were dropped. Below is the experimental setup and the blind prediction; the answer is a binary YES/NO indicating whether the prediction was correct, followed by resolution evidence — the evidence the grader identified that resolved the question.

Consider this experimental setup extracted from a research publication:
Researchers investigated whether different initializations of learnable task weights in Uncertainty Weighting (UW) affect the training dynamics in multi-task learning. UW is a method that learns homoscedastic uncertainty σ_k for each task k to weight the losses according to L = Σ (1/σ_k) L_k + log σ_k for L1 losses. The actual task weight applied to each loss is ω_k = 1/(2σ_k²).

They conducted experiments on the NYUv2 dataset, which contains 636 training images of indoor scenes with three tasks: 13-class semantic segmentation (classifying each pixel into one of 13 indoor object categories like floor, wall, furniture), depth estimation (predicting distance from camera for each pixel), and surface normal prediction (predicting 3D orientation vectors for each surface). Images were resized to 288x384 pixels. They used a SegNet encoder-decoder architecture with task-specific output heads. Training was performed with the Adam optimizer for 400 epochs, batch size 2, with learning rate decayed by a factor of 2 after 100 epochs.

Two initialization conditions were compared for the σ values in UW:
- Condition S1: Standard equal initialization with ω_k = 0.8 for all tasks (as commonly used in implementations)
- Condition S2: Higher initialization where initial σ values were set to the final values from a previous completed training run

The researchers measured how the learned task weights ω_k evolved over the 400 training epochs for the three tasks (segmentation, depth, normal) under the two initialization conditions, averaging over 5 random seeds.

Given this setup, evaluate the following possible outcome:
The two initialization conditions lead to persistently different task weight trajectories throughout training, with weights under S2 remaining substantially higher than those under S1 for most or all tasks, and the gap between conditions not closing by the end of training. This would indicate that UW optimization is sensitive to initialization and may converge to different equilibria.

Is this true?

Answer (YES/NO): NO